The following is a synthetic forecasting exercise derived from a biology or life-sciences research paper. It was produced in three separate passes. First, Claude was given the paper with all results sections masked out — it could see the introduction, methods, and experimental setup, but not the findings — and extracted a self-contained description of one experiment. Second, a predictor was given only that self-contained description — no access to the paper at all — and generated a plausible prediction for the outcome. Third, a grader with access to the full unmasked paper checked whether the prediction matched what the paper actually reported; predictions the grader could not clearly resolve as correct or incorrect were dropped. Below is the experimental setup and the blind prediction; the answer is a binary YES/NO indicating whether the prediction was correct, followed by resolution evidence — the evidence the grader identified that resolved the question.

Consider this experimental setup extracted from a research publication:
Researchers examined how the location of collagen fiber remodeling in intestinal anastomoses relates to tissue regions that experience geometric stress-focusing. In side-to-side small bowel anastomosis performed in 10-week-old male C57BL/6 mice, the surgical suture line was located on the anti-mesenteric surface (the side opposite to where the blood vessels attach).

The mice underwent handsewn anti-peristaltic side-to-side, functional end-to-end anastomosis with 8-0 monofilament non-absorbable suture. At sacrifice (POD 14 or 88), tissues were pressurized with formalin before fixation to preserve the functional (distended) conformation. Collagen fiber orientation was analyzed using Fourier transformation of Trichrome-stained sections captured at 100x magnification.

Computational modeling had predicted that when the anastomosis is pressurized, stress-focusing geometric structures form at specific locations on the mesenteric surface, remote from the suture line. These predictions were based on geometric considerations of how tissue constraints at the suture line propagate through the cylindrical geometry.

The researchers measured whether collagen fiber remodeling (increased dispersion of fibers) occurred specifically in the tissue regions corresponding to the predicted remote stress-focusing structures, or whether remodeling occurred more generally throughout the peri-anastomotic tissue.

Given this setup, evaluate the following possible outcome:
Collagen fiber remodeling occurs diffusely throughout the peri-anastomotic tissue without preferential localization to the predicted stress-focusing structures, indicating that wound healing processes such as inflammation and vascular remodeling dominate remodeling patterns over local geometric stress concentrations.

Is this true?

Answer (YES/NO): NO